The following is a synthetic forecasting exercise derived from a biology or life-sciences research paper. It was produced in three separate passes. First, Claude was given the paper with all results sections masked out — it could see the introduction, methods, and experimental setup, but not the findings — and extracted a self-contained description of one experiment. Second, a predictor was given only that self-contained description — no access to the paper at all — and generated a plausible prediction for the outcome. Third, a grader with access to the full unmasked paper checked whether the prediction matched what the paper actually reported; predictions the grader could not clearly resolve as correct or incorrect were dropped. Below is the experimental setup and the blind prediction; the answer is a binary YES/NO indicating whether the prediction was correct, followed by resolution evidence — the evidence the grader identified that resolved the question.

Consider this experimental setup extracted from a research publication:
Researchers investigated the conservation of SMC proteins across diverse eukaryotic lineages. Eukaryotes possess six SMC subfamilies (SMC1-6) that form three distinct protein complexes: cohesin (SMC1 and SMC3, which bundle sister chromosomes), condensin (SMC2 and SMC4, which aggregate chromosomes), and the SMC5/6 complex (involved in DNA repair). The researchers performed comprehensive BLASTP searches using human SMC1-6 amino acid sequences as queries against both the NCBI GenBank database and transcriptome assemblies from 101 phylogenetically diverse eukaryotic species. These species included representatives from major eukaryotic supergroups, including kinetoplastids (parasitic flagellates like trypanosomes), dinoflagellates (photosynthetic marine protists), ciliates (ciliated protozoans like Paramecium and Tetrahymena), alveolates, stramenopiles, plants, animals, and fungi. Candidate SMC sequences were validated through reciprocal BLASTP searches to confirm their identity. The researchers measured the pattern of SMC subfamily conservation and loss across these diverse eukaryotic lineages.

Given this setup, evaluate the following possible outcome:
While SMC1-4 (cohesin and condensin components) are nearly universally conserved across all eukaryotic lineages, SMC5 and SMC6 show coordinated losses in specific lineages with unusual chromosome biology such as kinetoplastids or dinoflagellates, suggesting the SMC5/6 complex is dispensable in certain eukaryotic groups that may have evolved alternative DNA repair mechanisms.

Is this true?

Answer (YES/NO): YES